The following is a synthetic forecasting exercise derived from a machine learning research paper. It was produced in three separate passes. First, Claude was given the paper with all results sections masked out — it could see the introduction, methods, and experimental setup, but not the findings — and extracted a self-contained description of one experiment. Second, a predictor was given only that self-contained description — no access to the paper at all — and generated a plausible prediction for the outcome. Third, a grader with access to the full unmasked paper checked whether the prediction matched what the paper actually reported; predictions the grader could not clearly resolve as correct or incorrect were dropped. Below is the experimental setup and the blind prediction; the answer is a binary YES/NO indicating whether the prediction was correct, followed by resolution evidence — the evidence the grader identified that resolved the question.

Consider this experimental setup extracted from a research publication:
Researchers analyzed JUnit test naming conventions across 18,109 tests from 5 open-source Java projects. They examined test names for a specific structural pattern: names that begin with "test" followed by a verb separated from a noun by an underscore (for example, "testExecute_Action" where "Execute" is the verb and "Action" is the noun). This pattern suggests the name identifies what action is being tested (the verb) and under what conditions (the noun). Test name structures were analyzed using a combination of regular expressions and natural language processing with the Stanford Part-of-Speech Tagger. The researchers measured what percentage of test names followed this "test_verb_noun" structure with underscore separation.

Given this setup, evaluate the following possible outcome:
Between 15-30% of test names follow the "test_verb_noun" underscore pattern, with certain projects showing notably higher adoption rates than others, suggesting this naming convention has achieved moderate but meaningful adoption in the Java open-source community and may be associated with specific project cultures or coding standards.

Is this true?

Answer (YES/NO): NO